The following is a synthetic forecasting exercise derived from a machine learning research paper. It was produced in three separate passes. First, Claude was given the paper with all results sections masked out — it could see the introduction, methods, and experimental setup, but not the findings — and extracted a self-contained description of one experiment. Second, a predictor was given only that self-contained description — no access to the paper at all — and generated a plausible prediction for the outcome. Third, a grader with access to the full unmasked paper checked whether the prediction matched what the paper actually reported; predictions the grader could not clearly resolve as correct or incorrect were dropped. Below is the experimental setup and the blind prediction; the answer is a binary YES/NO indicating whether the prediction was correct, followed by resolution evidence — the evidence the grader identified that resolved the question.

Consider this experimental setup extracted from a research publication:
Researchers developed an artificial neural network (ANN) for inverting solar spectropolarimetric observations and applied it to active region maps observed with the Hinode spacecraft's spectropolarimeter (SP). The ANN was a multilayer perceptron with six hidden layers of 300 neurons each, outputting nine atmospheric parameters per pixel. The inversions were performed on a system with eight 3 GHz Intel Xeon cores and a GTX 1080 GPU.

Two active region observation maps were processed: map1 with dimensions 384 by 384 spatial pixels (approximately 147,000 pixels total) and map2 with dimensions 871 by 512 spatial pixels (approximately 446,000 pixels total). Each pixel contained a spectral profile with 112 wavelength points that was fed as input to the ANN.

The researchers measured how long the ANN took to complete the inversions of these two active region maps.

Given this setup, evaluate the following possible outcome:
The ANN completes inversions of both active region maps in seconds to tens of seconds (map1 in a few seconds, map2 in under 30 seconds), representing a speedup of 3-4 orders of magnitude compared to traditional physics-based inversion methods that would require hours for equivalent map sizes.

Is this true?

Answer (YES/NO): YES